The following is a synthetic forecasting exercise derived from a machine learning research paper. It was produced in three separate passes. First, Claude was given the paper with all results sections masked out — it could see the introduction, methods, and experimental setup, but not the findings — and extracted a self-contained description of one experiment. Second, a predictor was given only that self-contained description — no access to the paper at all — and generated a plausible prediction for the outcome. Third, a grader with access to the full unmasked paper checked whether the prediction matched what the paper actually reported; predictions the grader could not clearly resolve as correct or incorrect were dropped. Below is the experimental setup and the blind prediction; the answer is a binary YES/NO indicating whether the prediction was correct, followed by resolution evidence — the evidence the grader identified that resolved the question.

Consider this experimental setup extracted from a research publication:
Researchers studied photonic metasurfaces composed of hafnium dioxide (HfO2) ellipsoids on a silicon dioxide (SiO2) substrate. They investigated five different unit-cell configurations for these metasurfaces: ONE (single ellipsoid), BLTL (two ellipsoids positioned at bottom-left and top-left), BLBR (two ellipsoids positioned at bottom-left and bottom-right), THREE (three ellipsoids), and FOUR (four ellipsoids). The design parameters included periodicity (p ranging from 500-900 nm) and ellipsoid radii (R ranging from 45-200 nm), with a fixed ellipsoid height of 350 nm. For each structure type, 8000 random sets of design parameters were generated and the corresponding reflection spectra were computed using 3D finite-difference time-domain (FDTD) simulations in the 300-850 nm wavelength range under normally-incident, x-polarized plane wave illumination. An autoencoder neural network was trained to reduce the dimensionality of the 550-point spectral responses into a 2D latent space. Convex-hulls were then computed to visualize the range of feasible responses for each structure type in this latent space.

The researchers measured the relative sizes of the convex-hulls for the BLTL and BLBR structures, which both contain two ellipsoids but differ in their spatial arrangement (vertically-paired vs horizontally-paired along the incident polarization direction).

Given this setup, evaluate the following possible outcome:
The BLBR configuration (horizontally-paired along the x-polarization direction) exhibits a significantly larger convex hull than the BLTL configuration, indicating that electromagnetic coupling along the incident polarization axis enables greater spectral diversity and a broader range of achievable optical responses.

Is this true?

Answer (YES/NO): YES